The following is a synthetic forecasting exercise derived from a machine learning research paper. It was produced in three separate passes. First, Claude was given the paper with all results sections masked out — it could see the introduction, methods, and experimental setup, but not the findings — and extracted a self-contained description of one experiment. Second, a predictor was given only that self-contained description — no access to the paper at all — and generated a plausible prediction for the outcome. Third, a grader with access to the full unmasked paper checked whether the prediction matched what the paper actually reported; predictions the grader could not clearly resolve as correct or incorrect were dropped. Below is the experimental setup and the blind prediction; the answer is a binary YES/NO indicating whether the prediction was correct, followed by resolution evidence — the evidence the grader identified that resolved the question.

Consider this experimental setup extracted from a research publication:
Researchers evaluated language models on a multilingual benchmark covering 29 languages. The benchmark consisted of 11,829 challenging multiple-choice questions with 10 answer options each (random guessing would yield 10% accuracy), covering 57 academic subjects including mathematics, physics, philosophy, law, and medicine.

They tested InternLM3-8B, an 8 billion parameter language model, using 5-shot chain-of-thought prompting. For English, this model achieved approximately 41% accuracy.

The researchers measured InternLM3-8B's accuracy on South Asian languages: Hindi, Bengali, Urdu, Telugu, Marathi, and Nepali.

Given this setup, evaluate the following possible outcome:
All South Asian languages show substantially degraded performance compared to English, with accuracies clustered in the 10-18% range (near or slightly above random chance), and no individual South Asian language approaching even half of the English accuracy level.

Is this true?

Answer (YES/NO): NO